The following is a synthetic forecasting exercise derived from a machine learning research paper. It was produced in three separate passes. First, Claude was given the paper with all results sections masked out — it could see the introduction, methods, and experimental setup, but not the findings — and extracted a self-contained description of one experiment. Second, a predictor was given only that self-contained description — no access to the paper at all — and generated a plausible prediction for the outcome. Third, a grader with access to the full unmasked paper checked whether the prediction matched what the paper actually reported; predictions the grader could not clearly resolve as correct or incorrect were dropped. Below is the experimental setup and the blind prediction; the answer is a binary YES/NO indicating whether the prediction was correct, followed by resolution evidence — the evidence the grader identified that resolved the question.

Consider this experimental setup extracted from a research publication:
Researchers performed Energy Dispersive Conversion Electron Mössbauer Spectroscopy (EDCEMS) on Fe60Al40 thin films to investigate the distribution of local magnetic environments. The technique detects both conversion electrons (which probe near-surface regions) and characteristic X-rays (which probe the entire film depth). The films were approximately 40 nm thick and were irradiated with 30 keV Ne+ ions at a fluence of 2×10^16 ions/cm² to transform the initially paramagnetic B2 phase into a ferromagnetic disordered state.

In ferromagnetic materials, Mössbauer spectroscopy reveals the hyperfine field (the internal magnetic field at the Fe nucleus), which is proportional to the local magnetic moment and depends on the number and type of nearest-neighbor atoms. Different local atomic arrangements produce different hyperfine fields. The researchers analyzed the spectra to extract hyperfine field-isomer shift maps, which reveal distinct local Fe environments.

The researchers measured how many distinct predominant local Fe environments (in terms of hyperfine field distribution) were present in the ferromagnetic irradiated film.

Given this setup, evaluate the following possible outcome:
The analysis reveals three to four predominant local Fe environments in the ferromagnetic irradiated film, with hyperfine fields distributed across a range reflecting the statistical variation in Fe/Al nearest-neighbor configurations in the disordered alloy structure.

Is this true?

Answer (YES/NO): YES